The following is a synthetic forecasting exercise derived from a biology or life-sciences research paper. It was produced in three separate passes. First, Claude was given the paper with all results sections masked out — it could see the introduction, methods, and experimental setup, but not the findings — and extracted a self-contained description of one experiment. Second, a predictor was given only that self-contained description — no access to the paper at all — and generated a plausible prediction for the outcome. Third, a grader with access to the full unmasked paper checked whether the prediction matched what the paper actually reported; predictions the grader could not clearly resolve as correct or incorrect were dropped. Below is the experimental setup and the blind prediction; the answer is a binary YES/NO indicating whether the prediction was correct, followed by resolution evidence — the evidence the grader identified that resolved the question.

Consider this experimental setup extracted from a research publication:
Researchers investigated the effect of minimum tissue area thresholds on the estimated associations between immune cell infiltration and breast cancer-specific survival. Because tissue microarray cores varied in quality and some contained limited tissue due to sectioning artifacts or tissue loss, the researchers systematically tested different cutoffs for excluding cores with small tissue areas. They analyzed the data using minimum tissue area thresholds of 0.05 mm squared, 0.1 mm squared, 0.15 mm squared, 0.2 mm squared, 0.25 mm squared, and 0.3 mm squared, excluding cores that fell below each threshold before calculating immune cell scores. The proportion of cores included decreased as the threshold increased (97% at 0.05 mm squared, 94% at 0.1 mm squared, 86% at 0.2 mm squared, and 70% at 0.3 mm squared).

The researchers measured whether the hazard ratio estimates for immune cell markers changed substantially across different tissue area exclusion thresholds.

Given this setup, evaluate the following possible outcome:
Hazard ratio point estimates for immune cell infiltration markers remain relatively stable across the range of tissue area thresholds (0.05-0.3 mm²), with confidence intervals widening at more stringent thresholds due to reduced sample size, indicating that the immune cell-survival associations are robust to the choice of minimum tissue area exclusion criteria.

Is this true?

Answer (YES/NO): YES